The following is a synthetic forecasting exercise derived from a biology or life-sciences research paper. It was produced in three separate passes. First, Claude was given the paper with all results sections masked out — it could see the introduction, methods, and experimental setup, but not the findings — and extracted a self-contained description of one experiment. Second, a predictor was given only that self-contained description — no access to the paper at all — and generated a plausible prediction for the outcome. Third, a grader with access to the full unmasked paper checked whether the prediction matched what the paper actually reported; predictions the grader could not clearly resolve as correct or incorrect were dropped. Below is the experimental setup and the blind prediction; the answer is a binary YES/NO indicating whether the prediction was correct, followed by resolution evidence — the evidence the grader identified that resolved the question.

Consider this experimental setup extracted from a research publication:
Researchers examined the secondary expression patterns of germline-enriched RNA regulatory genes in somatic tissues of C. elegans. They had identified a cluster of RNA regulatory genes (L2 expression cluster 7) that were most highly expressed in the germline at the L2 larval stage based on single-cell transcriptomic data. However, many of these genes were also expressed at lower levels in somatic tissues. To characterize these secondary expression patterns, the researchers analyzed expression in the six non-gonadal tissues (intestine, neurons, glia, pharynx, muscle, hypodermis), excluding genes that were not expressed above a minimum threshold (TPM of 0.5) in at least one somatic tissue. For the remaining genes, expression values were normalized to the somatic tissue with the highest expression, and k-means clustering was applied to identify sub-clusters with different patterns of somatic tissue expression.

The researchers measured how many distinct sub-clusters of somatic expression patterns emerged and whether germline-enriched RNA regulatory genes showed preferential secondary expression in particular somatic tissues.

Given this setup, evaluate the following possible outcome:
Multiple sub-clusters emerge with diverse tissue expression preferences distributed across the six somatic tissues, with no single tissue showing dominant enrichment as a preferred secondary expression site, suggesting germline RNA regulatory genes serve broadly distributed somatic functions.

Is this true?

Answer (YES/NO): NO